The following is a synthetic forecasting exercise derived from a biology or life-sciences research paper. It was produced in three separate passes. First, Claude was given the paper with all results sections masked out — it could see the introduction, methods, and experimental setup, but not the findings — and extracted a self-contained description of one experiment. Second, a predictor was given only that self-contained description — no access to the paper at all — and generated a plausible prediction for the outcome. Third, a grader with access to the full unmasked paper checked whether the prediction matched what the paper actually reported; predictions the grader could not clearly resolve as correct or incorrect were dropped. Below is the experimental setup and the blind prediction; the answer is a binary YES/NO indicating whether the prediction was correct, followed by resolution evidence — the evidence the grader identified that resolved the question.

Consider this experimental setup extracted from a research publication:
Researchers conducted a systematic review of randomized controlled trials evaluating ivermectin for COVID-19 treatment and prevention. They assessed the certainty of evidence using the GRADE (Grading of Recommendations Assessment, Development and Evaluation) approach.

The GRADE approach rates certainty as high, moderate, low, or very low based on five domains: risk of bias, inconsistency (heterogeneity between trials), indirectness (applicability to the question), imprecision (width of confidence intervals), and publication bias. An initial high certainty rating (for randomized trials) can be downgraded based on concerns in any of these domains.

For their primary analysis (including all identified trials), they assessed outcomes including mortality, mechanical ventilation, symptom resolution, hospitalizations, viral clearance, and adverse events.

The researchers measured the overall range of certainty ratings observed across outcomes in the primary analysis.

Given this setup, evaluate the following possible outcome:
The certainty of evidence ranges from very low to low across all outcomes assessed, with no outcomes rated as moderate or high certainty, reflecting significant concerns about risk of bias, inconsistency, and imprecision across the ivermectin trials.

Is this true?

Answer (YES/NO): YES